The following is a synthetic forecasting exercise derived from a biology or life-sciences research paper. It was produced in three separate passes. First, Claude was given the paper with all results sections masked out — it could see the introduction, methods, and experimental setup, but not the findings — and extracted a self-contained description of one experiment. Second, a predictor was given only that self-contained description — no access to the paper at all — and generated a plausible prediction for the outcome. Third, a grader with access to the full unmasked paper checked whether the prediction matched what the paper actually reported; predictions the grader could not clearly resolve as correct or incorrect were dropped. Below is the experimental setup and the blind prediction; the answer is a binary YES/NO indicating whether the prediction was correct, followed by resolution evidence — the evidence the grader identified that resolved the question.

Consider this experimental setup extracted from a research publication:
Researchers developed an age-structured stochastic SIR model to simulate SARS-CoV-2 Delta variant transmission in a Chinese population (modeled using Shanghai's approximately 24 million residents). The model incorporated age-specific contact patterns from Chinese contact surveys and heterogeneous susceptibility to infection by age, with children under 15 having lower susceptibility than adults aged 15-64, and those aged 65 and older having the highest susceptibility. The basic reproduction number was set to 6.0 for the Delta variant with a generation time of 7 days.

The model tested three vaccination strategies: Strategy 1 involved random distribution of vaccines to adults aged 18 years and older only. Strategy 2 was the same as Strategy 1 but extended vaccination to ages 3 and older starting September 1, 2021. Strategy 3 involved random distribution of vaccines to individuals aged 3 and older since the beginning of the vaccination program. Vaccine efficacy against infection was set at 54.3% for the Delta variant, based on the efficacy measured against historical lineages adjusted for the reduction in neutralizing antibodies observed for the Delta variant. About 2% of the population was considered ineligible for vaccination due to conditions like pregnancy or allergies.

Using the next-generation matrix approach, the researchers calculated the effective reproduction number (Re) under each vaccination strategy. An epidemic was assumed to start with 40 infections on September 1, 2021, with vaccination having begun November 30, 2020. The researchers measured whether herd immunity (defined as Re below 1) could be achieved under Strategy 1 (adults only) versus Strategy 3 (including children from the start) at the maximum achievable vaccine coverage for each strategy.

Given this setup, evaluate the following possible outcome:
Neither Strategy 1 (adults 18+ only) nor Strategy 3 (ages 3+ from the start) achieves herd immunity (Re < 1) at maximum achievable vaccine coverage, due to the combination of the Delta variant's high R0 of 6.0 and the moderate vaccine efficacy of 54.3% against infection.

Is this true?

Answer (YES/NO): YES